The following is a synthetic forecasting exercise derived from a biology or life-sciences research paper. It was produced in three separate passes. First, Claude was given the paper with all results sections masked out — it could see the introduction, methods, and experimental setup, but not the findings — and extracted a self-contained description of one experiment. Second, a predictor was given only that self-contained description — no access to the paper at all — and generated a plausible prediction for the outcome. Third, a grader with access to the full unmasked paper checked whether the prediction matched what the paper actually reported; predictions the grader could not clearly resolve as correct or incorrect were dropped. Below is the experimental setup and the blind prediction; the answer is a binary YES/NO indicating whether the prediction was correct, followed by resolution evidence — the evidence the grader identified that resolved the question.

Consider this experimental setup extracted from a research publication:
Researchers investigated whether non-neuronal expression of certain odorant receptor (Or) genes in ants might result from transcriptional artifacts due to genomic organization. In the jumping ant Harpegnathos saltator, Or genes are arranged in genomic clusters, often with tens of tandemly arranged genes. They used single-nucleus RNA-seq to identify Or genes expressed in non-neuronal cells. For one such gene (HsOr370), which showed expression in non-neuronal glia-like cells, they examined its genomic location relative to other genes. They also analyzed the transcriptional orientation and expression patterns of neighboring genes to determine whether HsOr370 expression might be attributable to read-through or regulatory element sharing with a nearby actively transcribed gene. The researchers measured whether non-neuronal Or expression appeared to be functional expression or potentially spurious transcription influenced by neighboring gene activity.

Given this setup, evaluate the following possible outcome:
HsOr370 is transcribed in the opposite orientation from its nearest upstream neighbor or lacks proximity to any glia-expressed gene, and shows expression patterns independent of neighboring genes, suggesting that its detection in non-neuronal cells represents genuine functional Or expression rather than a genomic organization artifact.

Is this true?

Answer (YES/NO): NO